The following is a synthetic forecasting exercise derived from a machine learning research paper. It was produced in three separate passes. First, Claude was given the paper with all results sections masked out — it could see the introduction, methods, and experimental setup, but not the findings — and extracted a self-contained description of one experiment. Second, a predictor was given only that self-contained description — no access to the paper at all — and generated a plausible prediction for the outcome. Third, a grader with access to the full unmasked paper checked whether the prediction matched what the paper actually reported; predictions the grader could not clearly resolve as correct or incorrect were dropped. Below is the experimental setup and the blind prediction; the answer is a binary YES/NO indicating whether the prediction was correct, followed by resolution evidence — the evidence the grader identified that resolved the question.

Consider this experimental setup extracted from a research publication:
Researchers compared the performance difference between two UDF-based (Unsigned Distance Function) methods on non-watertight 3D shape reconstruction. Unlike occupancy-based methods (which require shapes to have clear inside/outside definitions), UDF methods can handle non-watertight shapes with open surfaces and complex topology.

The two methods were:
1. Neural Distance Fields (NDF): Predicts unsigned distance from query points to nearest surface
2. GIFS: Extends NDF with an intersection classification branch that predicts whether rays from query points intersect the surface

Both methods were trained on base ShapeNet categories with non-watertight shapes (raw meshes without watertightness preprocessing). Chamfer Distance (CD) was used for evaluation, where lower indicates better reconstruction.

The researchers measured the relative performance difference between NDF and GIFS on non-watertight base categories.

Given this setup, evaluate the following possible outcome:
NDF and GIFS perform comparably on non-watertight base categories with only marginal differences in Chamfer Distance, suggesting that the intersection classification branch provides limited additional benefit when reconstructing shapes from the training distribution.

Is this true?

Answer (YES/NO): NO